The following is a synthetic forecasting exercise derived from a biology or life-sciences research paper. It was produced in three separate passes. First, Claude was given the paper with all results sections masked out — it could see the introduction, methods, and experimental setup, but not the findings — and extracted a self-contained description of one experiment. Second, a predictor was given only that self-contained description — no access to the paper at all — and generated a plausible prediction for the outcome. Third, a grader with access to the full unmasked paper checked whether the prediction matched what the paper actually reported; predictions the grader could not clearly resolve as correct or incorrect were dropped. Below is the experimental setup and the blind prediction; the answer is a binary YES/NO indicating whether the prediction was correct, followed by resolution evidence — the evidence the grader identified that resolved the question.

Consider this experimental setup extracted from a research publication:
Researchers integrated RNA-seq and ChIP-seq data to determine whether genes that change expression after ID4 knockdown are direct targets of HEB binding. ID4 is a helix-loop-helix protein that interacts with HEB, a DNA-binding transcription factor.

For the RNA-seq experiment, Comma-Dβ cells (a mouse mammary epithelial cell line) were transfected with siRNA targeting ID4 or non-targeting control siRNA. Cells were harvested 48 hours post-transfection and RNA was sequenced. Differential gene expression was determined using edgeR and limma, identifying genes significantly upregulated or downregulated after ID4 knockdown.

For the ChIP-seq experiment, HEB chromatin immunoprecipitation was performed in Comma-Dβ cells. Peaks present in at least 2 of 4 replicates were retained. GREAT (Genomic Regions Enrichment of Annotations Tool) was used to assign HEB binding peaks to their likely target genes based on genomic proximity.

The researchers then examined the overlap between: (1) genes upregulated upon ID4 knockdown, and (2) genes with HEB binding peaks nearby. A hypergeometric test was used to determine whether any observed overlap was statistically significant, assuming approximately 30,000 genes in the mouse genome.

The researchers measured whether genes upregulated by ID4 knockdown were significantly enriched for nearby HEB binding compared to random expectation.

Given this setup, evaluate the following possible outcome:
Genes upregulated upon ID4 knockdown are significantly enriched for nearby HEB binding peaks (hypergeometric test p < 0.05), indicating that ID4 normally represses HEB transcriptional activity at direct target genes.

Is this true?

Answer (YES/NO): YES